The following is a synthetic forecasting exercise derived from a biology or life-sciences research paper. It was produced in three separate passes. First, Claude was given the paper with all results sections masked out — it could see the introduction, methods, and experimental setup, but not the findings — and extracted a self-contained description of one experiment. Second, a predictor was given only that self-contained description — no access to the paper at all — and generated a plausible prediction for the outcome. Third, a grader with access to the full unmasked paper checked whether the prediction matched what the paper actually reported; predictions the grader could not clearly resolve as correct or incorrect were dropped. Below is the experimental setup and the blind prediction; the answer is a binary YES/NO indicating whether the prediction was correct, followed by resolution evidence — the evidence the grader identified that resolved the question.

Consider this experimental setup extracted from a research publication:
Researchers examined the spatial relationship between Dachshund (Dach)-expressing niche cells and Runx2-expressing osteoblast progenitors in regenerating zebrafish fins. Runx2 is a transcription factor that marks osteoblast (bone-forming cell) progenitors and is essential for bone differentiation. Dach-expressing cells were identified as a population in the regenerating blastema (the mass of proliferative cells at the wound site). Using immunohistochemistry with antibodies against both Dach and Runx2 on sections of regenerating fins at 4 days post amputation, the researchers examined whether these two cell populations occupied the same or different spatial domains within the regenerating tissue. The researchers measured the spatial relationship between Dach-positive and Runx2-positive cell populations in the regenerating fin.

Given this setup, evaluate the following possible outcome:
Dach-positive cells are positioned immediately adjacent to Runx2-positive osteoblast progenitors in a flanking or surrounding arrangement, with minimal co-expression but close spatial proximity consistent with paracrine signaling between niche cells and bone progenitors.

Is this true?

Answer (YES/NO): YES